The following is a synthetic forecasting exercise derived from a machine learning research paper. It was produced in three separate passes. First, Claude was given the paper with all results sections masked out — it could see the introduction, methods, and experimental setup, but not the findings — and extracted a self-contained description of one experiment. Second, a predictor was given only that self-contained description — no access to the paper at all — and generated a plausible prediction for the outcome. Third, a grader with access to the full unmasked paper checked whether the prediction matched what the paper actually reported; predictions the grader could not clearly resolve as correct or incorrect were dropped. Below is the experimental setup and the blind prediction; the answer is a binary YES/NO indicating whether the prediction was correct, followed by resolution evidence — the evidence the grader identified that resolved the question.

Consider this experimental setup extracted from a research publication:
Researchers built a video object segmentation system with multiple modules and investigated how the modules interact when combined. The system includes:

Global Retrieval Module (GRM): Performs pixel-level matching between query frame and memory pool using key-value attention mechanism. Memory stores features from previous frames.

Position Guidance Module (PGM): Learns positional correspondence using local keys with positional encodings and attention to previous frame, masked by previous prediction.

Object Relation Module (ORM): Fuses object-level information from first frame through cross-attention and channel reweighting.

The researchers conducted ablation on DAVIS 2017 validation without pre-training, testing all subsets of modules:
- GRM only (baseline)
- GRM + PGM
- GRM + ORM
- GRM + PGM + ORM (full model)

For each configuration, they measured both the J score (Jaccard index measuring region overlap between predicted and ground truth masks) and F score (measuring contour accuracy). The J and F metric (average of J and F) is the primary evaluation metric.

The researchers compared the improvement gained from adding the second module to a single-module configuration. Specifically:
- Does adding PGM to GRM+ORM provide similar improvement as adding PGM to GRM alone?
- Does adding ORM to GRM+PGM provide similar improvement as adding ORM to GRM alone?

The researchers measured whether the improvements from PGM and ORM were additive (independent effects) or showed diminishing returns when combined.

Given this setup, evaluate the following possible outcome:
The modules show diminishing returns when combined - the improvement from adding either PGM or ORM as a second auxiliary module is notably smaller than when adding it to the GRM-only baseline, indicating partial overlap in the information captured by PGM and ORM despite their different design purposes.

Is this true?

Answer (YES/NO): NO